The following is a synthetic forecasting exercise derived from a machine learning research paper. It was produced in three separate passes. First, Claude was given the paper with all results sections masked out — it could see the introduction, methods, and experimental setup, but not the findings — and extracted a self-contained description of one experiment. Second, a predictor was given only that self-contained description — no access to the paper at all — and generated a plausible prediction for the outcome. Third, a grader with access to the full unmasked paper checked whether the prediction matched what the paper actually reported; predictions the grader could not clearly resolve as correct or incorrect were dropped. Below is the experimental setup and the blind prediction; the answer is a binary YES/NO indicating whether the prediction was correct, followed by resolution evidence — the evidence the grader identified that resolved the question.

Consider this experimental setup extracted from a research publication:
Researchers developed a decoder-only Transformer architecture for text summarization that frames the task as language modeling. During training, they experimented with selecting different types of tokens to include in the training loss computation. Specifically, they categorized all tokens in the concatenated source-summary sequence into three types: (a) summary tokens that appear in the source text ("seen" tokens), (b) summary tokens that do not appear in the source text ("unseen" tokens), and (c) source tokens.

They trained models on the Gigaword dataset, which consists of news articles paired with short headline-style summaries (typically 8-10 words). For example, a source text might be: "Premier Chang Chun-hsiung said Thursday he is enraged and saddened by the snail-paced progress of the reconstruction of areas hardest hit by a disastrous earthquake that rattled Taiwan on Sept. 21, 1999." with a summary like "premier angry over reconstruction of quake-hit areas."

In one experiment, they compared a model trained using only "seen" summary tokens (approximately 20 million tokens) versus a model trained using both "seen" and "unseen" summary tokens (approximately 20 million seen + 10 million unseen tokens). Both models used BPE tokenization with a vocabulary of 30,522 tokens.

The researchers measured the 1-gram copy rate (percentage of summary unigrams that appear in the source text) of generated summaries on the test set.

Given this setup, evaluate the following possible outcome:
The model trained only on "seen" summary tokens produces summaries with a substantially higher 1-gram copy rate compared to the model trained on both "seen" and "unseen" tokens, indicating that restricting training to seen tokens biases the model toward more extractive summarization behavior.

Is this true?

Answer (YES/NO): YES